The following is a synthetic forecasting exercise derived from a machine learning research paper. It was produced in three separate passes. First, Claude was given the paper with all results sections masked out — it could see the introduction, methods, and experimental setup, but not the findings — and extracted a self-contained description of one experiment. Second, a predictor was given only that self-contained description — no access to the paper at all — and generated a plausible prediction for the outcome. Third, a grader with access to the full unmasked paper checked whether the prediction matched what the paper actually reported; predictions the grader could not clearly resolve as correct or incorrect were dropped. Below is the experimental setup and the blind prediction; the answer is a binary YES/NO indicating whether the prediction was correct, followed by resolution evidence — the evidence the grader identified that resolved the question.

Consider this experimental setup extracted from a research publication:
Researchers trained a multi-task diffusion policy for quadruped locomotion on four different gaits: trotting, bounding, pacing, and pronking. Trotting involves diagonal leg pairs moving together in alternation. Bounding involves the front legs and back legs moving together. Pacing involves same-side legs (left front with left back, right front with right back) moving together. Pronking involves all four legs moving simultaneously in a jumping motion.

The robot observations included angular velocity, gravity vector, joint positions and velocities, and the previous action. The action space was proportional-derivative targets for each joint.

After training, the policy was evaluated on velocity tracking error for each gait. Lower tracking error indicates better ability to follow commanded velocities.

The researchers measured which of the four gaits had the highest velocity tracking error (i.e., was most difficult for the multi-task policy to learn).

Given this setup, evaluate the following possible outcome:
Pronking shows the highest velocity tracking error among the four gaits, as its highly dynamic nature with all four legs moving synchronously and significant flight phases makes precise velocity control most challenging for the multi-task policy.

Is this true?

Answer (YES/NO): YES